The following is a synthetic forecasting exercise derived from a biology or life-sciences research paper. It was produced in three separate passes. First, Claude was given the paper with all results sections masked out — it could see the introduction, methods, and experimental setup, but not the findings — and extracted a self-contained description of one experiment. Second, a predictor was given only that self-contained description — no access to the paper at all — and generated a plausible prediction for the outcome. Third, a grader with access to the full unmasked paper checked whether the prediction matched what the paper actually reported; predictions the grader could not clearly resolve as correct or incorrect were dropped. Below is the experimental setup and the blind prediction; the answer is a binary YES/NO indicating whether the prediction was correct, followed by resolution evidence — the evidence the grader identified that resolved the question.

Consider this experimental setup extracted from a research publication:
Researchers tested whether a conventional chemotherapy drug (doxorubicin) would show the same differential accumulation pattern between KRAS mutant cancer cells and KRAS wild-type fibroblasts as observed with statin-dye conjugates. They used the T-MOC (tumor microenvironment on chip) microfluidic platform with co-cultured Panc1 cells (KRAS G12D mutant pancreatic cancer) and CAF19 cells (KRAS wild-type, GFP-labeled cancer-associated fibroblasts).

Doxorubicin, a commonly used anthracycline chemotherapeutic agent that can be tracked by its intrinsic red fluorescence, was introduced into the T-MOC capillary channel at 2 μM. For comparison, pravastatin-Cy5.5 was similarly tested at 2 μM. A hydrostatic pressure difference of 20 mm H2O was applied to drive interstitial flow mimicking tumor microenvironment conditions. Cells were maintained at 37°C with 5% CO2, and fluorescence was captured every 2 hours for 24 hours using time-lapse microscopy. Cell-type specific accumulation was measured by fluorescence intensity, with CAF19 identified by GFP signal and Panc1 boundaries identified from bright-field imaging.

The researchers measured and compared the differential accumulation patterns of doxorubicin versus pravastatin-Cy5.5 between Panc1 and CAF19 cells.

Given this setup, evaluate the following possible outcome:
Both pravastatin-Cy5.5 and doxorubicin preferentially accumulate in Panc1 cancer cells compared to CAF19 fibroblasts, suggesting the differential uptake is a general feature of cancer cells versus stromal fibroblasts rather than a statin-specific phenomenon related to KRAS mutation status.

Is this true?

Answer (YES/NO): NO